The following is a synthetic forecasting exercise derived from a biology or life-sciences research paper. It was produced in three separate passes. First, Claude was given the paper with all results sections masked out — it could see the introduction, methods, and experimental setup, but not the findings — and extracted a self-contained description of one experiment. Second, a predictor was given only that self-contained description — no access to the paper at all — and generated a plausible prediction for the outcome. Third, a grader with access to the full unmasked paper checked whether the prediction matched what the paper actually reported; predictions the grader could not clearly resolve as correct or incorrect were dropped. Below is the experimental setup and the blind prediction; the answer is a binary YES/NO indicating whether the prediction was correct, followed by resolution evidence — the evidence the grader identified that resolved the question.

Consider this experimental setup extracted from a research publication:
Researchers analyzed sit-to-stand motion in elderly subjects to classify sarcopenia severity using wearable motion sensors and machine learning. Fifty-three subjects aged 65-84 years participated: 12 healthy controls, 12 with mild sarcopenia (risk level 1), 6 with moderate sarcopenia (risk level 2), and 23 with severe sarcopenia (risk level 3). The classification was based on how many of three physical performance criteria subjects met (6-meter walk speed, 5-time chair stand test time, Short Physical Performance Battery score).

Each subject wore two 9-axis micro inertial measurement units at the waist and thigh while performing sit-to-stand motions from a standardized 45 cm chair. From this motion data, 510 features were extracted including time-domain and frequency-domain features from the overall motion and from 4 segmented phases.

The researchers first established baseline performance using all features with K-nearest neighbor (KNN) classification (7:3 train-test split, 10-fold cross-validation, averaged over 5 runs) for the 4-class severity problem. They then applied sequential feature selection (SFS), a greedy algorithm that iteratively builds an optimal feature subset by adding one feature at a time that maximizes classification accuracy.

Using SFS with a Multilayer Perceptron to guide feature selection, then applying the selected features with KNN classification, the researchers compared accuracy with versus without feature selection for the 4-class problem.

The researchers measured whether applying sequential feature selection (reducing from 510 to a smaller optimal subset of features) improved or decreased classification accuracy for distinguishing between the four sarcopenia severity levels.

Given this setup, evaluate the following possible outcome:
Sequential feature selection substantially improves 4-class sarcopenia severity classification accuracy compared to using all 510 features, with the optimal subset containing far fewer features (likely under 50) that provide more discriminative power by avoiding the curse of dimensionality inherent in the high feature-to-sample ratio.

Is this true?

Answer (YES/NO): NO